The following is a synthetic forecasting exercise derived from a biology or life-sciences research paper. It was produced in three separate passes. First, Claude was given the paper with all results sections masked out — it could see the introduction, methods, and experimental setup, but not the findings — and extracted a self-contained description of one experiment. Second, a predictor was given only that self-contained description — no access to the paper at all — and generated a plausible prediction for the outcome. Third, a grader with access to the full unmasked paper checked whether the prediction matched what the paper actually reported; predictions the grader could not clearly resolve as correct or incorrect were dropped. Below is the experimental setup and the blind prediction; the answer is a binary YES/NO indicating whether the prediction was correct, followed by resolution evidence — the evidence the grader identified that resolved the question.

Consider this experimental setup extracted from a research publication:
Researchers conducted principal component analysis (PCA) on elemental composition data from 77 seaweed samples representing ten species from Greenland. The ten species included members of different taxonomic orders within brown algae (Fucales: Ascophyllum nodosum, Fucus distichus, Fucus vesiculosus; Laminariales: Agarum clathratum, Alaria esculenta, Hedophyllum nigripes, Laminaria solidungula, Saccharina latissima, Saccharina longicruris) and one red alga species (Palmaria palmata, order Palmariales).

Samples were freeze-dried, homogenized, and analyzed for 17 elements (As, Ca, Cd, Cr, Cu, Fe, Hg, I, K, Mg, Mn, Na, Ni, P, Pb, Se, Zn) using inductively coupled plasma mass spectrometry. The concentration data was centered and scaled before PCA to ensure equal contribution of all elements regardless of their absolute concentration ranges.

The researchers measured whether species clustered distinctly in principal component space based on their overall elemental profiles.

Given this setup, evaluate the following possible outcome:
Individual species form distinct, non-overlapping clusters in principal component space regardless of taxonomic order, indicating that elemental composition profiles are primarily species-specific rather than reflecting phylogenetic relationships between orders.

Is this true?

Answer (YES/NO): NO